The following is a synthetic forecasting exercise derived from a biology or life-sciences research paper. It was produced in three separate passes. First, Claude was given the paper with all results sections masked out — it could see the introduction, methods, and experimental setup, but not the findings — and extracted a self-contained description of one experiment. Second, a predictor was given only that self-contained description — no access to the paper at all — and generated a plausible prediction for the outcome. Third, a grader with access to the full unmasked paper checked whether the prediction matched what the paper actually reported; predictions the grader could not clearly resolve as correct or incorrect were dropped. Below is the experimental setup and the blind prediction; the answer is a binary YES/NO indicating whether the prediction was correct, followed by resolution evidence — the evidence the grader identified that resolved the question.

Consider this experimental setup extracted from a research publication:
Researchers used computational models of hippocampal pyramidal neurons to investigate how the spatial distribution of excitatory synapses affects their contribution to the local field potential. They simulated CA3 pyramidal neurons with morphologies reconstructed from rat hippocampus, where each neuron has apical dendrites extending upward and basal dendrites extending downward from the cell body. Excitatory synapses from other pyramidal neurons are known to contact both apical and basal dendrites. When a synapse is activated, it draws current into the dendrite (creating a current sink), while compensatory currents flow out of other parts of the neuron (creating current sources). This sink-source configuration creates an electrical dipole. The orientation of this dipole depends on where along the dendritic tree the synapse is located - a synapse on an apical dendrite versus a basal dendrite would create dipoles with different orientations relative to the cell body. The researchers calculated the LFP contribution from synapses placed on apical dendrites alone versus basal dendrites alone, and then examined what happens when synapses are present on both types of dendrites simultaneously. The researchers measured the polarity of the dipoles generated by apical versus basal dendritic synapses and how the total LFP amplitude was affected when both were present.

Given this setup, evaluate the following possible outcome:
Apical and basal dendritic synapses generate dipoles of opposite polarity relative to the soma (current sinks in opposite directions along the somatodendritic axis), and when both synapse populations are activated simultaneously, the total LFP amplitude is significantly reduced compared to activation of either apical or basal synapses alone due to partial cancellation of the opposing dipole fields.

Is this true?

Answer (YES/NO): YES